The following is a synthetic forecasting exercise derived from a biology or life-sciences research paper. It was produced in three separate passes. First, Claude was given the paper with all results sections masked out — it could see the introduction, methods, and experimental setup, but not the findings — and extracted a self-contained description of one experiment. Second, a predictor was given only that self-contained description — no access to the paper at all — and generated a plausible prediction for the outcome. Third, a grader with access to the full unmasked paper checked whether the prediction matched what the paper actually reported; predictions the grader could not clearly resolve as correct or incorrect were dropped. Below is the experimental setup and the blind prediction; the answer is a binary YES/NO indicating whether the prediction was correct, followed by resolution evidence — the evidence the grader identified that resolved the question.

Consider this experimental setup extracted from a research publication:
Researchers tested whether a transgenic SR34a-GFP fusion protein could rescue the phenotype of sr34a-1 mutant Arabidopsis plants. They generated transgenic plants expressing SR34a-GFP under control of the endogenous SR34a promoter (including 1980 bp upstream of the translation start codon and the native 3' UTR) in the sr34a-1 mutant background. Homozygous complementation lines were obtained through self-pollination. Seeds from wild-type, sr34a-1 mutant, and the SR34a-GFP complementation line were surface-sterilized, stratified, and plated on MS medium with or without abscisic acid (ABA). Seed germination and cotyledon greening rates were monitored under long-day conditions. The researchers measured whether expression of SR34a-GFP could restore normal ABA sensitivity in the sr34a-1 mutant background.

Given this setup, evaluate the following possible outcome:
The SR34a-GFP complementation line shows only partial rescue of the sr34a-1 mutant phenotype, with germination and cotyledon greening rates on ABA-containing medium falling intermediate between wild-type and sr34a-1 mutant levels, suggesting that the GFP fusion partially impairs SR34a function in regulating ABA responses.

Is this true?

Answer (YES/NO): NO